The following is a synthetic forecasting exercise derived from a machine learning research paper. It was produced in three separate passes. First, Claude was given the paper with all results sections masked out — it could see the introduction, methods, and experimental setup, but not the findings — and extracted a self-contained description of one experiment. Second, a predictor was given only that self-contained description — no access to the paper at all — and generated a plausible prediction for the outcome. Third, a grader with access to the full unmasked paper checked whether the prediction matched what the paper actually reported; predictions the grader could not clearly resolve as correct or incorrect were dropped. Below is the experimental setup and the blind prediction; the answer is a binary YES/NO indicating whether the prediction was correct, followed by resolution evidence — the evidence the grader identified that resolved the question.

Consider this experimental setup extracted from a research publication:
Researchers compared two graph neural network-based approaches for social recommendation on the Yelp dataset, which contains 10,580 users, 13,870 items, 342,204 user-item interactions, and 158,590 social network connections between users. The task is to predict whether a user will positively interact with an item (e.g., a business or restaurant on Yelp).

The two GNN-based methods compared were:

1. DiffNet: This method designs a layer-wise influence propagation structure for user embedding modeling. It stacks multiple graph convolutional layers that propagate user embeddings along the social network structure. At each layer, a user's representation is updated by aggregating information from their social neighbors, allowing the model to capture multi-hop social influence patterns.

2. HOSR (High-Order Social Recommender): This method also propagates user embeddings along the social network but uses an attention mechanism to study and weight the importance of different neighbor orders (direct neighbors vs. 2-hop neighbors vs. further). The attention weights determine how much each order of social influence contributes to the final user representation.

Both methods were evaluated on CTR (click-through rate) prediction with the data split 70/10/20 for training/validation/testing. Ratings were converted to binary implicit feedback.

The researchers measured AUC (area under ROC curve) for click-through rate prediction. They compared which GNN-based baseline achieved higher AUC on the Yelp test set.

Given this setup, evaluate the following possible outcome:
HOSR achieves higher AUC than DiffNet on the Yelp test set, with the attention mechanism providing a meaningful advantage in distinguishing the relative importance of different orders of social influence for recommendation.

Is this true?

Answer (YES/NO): NO